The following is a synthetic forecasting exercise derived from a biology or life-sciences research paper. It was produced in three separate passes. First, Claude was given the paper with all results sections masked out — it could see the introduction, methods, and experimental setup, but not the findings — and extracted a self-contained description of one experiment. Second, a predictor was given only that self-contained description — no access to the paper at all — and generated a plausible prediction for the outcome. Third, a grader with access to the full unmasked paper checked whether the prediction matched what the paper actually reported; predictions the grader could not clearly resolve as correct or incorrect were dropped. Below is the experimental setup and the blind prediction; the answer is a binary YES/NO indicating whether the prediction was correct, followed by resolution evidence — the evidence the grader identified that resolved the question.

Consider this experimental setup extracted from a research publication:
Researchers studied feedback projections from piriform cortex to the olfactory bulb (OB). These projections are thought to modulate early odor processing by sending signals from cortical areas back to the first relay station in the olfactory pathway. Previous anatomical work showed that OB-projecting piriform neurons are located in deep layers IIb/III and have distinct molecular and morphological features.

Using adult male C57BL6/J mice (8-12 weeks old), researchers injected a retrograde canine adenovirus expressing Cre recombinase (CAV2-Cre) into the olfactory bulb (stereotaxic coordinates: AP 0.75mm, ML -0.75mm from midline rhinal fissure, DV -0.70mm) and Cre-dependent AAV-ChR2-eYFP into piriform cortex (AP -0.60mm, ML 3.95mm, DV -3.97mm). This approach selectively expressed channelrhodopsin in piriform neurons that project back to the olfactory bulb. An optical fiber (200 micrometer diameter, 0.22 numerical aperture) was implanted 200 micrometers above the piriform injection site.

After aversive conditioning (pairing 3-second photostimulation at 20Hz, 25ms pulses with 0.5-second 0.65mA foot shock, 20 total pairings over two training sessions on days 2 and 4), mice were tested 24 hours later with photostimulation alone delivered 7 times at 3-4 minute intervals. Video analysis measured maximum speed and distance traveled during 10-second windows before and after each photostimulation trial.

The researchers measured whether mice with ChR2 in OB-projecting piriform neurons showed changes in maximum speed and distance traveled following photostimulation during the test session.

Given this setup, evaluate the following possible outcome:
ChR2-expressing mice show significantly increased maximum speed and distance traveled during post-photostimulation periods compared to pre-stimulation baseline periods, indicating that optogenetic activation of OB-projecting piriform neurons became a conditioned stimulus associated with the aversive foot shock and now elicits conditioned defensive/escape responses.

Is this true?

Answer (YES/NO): NO